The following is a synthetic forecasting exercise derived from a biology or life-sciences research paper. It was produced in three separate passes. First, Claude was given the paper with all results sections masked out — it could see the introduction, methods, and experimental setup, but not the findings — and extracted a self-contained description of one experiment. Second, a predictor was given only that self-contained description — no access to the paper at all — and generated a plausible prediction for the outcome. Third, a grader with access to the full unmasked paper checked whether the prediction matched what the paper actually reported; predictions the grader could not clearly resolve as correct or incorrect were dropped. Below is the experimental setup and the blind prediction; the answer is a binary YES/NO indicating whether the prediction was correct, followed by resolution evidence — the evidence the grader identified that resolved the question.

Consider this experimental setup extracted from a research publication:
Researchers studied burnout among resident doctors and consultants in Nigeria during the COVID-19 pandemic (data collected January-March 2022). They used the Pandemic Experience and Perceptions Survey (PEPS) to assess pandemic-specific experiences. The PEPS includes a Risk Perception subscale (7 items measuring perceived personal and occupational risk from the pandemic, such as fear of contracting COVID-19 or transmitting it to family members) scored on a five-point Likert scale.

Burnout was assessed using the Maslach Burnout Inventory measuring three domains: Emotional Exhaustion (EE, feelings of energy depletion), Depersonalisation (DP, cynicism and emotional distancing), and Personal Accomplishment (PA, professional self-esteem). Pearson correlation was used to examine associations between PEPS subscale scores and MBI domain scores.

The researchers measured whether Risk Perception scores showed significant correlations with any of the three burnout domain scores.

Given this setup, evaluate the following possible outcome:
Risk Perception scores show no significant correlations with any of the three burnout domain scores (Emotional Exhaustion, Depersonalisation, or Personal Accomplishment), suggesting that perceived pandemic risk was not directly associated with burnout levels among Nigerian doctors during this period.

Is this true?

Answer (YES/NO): NO